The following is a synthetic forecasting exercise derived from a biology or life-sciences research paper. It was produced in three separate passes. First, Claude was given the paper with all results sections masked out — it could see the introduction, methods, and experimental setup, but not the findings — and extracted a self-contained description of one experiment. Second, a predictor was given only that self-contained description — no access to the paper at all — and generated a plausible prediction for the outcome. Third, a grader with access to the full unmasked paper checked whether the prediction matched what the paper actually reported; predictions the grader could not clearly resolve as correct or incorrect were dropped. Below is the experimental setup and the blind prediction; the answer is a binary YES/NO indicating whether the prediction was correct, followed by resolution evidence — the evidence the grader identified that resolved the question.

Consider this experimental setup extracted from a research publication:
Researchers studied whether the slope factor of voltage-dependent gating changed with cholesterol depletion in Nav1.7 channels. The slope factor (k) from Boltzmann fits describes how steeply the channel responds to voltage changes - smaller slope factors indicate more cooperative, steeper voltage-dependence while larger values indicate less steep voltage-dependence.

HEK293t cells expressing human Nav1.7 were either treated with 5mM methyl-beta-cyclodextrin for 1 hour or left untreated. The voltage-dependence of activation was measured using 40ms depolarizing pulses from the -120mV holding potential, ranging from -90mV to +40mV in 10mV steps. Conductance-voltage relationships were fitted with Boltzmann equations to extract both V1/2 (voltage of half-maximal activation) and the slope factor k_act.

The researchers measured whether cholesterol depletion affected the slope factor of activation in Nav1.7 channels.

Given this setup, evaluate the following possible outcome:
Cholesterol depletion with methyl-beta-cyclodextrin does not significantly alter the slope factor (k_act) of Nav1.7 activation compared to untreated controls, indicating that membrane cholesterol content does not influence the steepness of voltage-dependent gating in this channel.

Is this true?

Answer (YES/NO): YES